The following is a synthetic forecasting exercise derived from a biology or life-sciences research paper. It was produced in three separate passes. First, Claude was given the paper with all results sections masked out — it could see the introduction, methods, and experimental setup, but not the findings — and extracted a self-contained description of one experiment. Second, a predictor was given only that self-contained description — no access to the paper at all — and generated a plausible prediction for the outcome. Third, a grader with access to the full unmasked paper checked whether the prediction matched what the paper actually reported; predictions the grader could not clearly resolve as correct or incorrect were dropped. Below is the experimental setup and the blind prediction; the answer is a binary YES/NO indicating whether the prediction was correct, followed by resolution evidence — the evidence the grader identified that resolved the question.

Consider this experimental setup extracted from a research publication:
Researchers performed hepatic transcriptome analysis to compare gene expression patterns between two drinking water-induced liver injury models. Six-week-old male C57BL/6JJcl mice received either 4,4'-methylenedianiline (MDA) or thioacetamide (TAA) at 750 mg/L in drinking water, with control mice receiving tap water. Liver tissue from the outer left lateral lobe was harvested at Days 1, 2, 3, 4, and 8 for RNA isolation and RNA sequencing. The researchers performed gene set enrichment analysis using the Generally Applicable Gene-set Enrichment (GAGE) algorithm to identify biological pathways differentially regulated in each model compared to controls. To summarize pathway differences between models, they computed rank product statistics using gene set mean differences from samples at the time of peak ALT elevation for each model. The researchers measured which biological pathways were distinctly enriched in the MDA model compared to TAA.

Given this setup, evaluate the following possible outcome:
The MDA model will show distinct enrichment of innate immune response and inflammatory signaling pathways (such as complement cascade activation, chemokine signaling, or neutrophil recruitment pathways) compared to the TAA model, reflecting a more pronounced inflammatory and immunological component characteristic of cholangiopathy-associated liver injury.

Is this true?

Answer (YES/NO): NO